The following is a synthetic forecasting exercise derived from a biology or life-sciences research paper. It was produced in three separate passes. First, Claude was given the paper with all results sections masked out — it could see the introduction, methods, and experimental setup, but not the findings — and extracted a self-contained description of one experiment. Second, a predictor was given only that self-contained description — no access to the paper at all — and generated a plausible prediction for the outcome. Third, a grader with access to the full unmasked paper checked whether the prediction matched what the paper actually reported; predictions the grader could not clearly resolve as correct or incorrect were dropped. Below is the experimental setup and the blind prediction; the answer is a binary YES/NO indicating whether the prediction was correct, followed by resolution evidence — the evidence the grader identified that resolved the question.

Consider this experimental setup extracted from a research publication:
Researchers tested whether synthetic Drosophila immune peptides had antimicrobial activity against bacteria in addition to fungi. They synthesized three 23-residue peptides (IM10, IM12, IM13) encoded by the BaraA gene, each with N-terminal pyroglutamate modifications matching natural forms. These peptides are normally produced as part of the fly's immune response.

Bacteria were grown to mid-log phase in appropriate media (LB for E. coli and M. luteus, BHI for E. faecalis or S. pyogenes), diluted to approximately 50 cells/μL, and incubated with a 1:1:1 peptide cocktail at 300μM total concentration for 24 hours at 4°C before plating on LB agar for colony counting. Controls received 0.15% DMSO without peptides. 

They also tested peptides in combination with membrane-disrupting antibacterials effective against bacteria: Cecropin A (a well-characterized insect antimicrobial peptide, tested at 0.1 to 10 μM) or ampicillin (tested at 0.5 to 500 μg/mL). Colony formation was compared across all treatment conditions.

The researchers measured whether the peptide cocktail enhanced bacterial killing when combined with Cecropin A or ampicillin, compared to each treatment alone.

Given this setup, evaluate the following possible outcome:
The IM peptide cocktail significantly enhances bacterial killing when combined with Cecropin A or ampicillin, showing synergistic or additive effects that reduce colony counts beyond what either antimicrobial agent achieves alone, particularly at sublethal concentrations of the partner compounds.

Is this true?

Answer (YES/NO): NO